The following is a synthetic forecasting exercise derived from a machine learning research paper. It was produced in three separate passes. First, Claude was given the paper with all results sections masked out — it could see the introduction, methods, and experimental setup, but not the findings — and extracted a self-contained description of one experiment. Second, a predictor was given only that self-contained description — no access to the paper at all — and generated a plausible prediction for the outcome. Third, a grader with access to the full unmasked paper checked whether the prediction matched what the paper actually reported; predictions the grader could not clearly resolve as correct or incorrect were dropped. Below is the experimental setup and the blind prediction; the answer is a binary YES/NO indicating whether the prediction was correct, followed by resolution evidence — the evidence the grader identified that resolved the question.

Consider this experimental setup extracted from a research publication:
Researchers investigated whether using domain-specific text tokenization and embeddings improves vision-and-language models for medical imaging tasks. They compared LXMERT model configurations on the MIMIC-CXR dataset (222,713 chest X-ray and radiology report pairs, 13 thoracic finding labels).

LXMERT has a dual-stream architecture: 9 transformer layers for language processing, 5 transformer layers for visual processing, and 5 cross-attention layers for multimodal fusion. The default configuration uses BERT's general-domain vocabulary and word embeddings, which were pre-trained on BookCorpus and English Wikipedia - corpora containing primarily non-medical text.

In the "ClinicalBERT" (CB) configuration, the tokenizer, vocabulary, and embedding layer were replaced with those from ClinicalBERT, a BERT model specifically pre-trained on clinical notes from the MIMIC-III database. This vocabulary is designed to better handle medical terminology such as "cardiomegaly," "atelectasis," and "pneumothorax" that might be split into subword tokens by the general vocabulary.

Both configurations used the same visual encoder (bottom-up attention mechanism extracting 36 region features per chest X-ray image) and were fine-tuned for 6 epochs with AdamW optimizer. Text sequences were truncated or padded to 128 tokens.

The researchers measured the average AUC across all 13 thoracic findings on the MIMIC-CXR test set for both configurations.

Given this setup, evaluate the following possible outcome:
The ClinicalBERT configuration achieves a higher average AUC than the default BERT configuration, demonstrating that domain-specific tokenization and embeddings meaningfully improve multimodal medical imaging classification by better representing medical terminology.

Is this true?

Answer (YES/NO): NO